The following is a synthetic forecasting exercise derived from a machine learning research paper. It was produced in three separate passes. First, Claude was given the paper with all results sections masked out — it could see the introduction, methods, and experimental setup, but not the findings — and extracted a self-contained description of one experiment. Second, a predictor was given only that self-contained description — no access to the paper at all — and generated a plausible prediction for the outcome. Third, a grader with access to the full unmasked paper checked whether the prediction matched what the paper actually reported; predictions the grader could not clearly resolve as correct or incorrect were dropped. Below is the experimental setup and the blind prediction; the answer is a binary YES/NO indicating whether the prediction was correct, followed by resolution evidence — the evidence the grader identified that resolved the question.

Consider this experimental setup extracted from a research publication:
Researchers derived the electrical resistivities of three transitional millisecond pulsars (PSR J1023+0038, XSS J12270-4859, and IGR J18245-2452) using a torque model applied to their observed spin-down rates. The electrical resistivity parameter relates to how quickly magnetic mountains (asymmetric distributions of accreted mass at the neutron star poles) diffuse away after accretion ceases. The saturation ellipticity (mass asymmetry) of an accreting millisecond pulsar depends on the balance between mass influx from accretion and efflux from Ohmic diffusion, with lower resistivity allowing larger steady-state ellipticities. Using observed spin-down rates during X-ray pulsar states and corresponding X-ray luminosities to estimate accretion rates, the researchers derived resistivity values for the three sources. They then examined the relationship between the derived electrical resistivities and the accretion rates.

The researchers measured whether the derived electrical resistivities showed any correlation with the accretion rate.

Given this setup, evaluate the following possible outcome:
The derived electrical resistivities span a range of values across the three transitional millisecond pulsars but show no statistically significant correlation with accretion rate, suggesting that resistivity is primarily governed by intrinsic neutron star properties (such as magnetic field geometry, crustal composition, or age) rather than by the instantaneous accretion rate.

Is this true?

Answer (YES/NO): NO